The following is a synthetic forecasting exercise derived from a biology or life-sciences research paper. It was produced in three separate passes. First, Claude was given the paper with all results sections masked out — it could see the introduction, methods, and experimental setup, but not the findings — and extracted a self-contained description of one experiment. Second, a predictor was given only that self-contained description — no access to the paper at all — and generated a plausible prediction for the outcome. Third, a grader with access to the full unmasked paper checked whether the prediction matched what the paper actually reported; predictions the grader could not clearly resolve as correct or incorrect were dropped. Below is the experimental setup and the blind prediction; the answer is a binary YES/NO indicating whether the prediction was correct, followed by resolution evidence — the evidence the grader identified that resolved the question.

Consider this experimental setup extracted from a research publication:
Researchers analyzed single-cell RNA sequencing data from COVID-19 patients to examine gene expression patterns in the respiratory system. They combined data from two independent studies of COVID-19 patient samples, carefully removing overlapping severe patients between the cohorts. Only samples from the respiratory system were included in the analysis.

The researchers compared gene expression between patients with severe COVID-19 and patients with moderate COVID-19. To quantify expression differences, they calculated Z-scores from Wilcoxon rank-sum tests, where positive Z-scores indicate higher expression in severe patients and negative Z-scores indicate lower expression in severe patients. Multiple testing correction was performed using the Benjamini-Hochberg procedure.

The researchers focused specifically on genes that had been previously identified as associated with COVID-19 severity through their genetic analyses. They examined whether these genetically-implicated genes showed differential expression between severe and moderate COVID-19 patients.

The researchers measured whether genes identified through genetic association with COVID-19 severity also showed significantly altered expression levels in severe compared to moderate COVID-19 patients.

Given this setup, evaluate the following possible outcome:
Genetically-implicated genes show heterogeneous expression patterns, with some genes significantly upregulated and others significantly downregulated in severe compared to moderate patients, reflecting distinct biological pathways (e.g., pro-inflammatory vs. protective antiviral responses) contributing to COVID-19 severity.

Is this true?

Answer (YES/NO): NO